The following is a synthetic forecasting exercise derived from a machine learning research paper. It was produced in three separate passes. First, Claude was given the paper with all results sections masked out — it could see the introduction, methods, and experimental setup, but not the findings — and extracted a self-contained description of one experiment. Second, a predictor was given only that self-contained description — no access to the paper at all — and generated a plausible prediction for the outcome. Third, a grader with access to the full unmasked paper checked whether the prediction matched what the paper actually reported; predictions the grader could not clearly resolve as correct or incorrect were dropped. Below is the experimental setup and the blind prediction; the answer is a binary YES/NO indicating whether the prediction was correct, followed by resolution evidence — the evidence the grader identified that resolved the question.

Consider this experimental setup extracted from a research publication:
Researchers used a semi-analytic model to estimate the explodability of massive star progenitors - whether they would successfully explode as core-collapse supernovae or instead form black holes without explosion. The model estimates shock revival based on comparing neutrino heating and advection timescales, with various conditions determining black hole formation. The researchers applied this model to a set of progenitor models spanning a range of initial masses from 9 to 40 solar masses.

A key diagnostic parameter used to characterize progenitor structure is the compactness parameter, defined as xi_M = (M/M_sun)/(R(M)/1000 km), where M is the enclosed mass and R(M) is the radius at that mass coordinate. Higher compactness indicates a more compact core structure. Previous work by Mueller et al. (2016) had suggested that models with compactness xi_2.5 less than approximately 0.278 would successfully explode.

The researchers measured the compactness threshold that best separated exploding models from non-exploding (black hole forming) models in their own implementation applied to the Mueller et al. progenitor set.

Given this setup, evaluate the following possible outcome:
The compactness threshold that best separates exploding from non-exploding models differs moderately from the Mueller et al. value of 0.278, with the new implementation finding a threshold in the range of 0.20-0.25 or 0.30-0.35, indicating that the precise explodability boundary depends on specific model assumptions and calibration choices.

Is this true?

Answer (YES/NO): YES